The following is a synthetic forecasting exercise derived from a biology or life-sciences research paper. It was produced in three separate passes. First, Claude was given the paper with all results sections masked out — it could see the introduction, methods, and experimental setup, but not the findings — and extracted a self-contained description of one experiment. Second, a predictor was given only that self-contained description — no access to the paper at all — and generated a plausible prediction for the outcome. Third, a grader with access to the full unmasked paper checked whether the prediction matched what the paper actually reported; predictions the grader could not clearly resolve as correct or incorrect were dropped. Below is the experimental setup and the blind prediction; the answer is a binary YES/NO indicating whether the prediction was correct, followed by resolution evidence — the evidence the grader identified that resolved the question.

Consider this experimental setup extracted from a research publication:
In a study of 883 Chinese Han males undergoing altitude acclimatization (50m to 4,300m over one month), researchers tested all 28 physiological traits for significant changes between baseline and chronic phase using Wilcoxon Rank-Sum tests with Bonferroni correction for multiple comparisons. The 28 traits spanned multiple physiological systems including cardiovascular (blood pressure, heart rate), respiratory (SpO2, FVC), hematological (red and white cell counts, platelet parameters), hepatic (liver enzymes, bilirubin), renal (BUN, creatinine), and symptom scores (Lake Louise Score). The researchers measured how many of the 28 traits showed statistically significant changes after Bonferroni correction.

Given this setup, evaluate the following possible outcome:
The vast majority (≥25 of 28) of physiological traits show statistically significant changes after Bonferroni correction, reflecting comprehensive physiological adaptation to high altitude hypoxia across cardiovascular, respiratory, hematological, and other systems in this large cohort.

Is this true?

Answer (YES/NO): YES